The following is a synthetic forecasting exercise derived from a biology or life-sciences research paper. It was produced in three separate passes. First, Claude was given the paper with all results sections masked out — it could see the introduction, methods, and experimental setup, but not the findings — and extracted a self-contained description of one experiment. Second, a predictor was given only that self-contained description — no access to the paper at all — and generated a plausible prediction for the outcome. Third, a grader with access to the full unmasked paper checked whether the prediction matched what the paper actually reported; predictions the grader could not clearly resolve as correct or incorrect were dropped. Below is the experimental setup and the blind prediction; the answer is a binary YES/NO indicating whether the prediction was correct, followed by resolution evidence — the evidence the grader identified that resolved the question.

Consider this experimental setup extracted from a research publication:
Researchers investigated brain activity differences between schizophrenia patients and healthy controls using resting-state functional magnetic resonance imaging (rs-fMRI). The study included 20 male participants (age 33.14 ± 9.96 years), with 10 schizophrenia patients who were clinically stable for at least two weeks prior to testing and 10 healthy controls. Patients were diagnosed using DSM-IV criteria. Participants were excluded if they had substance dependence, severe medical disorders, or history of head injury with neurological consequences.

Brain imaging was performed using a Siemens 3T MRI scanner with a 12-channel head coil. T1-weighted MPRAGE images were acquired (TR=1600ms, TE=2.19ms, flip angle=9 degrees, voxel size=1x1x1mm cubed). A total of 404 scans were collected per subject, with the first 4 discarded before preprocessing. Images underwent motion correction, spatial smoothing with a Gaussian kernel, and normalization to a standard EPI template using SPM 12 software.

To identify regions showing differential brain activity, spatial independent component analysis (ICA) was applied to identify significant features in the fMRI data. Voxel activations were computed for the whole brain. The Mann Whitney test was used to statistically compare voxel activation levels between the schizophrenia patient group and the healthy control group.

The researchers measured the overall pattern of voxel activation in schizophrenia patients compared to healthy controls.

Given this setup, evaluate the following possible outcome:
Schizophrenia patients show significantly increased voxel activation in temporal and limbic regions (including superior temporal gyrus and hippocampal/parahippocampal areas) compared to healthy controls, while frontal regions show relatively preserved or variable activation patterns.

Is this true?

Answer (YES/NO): NO